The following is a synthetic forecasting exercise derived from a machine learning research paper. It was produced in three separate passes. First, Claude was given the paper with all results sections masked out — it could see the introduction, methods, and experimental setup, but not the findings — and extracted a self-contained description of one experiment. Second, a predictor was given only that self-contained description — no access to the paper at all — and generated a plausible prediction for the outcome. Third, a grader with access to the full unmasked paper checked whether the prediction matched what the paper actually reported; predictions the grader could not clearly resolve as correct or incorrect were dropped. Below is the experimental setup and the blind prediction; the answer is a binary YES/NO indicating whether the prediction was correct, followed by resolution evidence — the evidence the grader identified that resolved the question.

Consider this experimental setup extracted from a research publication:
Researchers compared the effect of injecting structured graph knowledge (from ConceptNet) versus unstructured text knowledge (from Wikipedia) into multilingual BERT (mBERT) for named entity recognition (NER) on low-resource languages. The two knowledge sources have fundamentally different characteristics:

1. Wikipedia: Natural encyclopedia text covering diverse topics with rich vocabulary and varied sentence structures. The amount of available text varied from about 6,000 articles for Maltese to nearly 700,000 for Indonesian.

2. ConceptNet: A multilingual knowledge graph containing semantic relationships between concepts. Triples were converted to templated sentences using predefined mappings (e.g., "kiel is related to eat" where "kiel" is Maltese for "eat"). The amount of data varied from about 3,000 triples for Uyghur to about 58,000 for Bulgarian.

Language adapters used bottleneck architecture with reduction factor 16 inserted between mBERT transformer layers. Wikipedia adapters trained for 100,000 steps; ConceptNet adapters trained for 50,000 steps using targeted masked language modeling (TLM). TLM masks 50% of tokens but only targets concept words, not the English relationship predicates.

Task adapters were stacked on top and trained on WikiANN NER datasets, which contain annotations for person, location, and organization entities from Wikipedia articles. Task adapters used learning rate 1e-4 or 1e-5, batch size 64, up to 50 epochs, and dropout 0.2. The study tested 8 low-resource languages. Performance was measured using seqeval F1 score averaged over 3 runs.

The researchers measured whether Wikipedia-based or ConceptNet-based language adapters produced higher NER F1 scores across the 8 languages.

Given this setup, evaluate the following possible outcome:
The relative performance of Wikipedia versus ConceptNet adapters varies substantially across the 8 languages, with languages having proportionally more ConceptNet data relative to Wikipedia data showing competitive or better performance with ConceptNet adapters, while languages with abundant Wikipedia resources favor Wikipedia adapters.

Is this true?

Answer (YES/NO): NO